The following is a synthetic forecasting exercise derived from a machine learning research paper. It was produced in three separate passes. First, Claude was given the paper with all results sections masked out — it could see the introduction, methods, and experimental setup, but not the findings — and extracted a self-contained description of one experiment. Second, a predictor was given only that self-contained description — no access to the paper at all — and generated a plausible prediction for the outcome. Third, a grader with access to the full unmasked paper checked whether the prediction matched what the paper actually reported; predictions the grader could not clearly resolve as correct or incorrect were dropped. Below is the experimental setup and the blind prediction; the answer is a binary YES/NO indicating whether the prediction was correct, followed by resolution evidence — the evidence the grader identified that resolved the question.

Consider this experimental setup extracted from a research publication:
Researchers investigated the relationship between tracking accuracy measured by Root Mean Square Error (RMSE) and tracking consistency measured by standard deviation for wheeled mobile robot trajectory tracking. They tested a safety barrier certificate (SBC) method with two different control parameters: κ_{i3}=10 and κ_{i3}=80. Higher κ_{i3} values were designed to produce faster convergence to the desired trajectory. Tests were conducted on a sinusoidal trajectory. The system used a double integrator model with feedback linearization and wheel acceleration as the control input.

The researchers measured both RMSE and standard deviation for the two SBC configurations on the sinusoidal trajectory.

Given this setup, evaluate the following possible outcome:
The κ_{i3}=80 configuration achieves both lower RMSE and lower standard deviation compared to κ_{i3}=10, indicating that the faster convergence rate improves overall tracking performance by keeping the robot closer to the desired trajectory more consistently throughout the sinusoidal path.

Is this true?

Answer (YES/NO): YES